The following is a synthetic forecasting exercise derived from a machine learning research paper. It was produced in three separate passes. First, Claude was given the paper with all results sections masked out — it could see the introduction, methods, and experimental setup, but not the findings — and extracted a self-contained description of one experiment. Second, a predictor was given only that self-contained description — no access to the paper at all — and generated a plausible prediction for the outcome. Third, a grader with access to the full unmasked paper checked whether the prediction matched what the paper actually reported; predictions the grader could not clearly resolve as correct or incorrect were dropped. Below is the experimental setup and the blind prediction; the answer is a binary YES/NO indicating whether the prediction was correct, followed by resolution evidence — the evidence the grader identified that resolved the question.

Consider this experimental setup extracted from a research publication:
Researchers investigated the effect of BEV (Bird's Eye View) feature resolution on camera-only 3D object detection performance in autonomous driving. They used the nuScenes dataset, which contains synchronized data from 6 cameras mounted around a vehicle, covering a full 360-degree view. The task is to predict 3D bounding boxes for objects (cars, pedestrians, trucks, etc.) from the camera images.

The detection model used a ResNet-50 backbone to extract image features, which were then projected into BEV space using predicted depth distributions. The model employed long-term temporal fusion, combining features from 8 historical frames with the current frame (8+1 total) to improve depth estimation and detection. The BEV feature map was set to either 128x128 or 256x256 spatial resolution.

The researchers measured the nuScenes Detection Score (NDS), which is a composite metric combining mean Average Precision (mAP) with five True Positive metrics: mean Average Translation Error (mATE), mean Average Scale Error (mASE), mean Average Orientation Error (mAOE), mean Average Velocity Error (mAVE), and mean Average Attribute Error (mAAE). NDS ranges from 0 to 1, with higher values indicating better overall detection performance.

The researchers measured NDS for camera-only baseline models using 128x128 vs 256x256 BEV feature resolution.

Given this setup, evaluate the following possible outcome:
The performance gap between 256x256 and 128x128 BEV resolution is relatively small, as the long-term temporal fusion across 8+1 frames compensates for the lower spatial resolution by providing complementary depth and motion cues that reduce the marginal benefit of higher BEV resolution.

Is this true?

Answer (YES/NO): NO